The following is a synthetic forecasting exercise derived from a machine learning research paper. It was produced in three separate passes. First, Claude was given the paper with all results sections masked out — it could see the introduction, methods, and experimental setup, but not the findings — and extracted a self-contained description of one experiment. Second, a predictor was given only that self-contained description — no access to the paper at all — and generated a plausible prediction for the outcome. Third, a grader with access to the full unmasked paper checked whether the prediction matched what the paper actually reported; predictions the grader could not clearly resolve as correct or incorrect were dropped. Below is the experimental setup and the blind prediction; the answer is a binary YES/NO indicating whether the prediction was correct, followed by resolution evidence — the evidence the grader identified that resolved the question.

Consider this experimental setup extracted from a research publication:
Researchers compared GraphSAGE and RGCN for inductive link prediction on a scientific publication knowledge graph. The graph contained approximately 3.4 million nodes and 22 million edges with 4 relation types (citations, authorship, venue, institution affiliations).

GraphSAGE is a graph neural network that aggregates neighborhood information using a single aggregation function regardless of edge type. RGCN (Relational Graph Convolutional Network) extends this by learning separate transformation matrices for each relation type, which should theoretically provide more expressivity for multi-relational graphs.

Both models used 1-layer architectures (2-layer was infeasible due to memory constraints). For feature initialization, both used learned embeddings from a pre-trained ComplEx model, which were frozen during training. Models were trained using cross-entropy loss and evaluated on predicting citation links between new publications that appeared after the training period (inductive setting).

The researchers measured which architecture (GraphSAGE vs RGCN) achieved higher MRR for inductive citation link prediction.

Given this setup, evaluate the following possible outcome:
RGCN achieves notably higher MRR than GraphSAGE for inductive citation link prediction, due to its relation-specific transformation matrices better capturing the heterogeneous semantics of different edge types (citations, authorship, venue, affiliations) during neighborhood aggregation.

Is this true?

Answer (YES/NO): NO